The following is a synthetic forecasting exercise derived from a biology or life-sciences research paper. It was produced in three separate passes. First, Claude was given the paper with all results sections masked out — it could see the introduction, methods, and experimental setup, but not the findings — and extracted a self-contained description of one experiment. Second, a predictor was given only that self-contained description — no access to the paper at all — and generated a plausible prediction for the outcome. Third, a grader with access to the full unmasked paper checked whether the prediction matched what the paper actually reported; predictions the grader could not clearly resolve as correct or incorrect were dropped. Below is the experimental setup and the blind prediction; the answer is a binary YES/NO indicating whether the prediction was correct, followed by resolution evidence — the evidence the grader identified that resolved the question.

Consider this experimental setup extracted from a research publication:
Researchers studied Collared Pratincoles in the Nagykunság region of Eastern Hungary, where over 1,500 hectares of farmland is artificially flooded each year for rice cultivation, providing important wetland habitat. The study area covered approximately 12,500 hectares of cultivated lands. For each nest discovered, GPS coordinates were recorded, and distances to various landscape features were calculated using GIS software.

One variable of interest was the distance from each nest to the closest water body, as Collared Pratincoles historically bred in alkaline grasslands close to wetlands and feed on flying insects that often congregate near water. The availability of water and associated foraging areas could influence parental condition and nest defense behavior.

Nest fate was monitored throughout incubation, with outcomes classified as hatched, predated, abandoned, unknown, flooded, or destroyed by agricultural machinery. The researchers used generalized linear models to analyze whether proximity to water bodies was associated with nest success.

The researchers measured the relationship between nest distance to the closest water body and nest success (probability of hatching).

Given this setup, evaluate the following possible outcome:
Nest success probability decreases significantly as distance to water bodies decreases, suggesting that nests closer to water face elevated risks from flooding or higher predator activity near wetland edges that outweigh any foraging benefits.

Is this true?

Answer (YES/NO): NO